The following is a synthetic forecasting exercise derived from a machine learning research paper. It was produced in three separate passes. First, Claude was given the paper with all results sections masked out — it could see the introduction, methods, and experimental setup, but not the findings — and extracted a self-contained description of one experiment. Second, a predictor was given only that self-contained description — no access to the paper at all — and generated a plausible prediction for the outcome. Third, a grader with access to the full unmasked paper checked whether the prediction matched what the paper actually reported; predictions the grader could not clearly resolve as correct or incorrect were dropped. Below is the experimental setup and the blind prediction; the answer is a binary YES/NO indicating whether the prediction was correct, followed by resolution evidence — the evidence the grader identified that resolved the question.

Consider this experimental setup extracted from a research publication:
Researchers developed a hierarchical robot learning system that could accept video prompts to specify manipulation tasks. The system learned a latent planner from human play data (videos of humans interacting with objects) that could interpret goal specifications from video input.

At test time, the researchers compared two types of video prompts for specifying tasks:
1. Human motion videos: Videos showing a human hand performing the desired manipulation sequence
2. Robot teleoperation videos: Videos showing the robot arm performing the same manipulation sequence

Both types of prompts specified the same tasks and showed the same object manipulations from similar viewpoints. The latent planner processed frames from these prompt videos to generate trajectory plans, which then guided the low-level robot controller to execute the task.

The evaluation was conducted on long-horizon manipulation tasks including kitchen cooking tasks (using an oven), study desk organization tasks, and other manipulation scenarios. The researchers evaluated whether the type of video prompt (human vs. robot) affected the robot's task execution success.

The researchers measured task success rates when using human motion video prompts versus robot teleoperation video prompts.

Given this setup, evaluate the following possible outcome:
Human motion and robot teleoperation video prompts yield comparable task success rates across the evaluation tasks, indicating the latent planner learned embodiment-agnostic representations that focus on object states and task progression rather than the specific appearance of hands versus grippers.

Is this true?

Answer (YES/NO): YES